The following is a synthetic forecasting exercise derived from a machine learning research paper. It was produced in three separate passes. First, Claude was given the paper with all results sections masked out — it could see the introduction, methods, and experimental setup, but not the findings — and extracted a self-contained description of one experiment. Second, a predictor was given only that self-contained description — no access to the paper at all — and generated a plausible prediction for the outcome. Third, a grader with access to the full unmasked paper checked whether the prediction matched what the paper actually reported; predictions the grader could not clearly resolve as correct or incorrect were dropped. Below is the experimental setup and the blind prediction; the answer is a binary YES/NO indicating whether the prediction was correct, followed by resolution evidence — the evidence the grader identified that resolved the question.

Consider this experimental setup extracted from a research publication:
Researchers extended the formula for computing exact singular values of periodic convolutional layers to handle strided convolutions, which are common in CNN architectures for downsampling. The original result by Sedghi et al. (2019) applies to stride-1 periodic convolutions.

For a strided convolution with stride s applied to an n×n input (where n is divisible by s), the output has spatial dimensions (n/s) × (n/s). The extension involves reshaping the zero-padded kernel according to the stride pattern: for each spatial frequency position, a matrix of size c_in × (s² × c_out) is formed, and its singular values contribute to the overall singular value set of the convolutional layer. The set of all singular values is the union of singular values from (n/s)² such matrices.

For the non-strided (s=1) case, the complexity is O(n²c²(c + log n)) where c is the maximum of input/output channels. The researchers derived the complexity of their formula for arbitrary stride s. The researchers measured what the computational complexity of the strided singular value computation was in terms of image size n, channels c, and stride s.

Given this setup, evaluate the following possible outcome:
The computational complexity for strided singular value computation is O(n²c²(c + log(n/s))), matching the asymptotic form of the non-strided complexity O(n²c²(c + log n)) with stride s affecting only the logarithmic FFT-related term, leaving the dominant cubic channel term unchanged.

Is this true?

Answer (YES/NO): NO